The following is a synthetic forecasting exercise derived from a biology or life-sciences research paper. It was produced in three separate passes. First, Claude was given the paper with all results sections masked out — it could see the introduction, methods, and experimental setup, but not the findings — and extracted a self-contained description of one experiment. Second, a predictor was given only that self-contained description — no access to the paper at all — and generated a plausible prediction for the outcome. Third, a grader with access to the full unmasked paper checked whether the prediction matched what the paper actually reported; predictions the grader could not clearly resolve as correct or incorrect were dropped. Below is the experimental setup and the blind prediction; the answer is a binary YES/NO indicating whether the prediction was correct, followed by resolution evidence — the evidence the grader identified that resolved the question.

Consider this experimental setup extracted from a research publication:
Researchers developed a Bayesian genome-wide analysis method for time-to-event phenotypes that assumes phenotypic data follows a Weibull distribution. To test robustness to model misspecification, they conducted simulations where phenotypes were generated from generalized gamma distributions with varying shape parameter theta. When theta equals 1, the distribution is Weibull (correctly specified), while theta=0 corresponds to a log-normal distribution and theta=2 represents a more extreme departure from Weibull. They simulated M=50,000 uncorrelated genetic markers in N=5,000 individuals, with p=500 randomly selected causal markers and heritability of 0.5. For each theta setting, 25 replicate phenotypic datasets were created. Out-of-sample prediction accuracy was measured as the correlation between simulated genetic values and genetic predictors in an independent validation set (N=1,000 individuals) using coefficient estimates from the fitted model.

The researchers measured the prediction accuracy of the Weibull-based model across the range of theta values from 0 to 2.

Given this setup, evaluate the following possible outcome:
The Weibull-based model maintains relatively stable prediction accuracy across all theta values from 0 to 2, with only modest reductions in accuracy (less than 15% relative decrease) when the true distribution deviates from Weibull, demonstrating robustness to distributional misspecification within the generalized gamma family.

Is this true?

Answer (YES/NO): NO